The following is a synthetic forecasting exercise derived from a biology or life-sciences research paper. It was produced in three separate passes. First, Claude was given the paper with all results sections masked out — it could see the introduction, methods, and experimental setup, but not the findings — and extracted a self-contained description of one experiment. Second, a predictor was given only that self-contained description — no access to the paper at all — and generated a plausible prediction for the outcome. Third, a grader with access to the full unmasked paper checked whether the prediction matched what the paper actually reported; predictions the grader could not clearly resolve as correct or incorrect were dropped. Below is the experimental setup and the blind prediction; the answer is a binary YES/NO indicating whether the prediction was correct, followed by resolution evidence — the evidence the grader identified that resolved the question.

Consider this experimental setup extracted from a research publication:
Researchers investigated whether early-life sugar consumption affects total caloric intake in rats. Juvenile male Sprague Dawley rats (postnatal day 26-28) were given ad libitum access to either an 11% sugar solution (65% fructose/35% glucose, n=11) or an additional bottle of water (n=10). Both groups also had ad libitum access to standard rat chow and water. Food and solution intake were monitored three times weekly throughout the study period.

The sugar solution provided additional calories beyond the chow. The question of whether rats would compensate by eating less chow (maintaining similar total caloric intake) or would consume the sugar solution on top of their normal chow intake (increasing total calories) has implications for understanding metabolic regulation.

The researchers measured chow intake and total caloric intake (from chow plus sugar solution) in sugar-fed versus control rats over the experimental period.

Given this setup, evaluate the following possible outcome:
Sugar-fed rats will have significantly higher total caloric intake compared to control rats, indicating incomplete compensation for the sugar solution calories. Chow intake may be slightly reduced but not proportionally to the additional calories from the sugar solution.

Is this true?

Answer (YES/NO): NO